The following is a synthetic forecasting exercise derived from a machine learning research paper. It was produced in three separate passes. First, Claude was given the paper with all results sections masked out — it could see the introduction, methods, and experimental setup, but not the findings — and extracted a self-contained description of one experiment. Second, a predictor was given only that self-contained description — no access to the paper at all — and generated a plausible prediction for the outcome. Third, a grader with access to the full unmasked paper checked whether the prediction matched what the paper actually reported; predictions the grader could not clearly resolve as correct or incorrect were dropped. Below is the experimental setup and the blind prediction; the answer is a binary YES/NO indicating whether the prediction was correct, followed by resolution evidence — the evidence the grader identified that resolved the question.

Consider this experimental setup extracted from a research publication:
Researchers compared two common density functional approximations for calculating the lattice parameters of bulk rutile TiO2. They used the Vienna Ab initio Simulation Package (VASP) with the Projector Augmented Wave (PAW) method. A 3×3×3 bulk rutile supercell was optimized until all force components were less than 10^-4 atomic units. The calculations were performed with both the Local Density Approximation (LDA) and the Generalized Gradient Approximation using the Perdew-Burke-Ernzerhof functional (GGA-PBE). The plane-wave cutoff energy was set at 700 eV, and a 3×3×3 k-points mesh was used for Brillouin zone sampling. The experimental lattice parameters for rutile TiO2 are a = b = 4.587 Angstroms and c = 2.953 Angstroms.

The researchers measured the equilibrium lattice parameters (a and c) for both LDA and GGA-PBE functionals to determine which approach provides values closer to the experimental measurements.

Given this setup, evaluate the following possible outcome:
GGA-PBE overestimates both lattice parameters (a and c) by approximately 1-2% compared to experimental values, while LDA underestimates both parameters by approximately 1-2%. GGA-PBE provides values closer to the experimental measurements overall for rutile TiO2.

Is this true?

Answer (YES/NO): NO